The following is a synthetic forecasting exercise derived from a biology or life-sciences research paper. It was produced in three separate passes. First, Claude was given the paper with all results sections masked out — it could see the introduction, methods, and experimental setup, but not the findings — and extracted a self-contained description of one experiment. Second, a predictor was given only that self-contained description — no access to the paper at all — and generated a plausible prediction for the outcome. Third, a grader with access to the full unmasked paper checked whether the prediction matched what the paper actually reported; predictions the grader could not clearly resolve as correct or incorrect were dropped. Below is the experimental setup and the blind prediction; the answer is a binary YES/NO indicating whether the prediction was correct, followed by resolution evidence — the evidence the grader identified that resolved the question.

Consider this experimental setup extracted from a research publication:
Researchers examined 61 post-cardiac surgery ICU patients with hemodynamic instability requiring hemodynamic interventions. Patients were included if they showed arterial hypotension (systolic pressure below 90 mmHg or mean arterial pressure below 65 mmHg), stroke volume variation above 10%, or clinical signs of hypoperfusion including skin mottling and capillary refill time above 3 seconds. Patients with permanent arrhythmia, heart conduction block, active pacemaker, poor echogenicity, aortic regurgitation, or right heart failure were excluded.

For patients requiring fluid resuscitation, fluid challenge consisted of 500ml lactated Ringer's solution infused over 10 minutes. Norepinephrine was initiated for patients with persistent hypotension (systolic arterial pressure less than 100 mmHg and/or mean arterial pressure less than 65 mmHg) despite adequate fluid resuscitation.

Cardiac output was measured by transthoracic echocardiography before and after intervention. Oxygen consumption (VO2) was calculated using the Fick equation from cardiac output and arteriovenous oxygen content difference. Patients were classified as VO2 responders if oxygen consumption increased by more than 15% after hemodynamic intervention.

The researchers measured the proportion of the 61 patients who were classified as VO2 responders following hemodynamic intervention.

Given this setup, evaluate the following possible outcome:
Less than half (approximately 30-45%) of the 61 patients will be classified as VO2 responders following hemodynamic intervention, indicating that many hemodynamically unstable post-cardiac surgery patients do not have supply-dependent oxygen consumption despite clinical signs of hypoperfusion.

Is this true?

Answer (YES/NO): NO